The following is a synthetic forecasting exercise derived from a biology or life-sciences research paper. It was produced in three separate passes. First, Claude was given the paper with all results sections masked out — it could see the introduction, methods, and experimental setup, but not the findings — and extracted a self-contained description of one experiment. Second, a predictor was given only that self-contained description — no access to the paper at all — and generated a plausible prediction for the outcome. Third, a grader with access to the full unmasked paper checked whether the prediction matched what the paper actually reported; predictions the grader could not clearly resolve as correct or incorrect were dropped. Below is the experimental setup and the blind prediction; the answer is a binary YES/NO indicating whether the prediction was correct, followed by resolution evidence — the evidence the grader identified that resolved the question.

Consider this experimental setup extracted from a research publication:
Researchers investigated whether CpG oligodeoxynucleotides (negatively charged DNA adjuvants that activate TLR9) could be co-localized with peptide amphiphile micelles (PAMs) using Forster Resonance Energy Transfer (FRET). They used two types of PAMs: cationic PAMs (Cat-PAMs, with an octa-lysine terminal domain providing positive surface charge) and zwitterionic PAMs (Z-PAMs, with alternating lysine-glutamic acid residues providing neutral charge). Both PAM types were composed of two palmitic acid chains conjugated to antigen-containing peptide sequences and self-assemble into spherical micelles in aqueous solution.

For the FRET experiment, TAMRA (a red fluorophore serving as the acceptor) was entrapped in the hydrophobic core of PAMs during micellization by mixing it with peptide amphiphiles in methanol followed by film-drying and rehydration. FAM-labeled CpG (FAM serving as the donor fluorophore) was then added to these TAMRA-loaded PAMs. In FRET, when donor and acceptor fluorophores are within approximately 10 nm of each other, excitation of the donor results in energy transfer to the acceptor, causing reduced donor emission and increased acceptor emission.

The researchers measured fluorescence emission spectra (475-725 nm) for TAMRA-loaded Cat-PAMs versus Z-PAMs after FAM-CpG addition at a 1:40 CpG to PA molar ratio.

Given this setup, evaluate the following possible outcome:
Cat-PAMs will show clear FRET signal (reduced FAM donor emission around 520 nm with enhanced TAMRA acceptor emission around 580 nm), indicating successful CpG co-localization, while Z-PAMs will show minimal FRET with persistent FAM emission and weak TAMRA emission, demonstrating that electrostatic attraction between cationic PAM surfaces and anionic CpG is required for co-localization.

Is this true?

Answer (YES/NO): NO